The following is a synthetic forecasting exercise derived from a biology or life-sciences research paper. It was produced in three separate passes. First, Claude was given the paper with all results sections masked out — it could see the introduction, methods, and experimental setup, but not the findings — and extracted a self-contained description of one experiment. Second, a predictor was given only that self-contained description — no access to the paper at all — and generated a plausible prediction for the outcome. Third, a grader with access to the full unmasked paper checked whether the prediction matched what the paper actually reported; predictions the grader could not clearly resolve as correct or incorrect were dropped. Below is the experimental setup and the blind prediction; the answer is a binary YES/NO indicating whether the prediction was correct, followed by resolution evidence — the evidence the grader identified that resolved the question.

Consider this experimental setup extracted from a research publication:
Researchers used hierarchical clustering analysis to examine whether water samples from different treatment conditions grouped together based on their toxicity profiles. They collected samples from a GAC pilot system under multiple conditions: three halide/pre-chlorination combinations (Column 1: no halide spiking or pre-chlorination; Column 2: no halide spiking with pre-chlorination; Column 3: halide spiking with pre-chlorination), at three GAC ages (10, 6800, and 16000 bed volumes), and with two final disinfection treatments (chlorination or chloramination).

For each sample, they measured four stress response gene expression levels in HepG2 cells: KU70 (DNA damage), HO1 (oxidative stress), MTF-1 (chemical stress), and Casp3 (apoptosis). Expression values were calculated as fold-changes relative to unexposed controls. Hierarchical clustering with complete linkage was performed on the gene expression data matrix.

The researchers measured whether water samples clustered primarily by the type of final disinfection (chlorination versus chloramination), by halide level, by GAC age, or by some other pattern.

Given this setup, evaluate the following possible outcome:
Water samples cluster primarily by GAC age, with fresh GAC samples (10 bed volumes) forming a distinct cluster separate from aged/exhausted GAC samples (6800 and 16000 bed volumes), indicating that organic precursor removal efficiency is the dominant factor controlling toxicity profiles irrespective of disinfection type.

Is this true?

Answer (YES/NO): NO